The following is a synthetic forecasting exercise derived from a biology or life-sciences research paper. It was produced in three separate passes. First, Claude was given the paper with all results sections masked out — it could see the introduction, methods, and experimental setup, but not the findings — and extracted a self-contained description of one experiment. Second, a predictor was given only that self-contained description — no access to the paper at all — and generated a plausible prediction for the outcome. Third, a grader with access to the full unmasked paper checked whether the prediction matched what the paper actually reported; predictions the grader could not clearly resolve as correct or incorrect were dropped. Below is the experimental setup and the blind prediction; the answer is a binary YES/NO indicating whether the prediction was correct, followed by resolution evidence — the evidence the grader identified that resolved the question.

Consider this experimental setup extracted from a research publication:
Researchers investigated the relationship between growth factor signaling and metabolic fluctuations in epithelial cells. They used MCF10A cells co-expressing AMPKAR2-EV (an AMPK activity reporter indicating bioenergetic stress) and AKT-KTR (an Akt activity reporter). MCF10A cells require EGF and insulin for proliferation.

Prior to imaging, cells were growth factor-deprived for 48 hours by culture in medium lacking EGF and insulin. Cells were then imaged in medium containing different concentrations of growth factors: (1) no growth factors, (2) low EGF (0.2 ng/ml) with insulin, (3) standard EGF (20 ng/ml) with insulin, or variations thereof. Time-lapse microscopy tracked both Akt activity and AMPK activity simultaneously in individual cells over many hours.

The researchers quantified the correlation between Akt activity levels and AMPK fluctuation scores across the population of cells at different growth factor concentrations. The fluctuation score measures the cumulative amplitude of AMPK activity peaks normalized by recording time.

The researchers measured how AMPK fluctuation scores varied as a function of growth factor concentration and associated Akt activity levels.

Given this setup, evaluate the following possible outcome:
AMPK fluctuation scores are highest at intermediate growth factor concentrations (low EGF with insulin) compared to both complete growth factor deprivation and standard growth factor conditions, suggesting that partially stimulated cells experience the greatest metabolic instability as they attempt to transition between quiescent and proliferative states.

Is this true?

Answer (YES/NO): NO